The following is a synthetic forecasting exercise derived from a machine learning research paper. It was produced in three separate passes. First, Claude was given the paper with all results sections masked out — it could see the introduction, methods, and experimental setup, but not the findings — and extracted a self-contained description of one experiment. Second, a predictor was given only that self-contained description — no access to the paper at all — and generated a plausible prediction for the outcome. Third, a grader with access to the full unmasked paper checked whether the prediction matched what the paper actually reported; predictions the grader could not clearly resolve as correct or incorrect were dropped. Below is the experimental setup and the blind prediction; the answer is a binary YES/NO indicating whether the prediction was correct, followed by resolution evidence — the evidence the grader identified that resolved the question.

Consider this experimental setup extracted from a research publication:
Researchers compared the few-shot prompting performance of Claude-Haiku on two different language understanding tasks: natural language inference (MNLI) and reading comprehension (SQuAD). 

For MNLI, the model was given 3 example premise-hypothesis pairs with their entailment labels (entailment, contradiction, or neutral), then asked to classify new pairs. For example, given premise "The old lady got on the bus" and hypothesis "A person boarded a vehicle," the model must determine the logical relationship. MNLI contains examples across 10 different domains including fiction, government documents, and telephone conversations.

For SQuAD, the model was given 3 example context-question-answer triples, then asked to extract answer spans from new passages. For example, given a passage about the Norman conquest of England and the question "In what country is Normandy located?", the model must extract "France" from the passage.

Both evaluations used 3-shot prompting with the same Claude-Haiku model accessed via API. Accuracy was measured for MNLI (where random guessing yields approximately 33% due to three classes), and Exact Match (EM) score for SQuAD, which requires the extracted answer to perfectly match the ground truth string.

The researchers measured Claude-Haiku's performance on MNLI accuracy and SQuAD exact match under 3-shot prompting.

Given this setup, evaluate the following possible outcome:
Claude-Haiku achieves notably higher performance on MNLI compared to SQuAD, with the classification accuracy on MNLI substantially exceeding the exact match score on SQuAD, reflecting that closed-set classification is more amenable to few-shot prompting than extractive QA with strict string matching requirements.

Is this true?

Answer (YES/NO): YES